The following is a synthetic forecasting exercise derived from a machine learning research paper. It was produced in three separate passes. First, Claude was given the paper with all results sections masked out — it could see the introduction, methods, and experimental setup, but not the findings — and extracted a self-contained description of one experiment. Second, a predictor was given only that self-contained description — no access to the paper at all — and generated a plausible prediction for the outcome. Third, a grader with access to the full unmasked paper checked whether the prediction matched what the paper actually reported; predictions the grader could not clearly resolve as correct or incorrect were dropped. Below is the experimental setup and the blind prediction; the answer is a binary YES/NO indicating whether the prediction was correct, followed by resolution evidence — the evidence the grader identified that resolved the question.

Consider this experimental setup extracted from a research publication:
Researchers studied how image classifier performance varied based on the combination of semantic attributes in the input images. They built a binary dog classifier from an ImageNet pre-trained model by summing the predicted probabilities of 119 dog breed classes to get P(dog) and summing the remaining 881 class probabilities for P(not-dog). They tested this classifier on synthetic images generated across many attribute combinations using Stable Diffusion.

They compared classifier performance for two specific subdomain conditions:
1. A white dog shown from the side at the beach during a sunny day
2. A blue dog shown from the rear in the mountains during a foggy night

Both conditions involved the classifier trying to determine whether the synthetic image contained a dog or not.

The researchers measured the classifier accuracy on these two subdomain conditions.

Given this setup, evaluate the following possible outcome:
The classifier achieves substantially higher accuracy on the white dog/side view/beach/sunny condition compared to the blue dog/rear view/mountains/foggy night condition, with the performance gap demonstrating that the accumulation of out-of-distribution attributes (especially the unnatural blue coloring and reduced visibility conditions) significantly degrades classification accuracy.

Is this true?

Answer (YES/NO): YES